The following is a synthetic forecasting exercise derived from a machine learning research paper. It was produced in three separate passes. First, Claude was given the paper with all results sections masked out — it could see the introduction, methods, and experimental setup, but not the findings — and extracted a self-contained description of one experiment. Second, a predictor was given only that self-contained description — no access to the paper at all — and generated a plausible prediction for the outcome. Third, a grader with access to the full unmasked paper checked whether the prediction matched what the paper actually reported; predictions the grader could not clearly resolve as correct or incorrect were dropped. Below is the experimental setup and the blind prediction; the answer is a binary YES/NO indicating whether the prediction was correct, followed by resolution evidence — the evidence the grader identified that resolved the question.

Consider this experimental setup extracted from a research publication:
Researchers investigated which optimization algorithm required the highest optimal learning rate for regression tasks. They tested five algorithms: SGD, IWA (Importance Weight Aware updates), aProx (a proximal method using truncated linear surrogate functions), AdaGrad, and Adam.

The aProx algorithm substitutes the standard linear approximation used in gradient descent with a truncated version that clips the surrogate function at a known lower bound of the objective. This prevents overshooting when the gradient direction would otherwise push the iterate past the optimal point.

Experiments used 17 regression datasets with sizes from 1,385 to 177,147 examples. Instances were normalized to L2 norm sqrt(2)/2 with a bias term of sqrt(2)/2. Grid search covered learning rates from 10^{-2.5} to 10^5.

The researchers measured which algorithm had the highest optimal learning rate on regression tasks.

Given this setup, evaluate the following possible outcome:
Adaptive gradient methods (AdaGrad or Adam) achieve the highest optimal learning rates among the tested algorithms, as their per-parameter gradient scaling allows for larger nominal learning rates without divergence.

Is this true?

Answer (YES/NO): NO